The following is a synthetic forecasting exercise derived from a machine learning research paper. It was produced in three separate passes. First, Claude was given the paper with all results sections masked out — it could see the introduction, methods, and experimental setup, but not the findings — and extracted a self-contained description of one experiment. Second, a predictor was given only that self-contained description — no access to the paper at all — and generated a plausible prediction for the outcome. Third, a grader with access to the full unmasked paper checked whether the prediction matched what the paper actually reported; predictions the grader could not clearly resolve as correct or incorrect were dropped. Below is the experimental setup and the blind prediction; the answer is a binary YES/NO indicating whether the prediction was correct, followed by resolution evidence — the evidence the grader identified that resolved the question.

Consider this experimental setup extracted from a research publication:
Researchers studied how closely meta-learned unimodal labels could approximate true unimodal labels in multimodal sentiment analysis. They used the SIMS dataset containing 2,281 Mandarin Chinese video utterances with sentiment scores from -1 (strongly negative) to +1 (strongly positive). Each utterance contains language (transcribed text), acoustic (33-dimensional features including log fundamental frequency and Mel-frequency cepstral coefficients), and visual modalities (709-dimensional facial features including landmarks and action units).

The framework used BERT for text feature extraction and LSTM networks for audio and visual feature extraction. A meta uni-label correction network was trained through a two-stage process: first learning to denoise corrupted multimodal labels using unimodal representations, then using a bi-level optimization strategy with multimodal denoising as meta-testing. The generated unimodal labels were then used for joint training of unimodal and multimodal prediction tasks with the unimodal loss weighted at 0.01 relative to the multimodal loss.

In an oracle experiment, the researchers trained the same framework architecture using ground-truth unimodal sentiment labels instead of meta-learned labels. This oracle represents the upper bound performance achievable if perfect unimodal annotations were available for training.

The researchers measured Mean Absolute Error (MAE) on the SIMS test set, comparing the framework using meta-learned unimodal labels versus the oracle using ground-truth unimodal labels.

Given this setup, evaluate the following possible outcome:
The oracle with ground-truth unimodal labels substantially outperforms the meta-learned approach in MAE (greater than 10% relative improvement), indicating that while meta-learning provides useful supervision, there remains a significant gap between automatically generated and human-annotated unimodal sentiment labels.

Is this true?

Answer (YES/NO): NO